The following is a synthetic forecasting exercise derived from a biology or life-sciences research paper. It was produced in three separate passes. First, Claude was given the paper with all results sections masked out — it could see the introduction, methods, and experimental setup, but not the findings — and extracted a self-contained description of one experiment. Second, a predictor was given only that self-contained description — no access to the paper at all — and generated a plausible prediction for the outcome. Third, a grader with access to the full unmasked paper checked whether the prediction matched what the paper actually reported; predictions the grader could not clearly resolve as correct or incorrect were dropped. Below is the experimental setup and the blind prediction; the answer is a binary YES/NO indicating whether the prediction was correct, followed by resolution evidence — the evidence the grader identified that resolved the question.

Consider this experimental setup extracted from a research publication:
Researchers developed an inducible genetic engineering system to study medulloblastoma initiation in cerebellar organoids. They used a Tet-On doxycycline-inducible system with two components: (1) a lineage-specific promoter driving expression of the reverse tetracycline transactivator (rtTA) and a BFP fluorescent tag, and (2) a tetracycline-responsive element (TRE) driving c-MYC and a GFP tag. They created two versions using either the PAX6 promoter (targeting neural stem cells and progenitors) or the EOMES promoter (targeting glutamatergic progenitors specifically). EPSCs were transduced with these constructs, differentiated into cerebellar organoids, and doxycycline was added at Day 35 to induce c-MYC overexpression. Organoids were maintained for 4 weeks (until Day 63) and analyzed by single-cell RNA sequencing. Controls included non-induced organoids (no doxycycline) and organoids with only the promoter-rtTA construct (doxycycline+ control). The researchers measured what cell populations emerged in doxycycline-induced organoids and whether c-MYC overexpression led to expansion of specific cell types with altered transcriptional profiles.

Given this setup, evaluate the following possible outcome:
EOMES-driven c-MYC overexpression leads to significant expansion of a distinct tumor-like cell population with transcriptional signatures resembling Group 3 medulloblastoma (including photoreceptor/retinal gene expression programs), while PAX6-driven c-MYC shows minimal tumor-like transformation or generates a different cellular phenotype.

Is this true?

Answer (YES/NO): NO